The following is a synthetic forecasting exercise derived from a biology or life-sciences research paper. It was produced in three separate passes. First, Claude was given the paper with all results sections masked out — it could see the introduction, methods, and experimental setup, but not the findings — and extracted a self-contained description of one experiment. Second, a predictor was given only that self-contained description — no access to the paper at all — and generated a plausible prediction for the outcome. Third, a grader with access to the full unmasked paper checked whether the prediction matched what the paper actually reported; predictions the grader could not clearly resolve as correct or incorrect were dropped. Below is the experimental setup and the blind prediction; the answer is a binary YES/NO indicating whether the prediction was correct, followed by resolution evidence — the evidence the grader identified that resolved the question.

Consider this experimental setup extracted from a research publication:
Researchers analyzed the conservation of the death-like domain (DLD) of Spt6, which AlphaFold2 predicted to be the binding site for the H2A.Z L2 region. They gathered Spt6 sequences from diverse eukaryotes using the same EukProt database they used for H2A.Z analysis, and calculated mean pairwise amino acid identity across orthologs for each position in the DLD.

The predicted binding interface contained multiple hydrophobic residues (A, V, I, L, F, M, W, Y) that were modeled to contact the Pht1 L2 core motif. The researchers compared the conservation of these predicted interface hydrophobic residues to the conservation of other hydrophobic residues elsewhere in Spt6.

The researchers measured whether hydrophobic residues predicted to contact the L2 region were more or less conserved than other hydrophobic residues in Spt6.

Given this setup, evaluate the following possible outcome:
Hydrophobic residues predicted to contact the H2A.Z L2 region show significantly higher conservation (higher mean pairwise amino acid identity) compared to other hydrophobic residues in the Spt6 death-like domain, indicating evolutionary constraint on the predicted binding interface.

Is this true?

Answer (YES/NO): NO